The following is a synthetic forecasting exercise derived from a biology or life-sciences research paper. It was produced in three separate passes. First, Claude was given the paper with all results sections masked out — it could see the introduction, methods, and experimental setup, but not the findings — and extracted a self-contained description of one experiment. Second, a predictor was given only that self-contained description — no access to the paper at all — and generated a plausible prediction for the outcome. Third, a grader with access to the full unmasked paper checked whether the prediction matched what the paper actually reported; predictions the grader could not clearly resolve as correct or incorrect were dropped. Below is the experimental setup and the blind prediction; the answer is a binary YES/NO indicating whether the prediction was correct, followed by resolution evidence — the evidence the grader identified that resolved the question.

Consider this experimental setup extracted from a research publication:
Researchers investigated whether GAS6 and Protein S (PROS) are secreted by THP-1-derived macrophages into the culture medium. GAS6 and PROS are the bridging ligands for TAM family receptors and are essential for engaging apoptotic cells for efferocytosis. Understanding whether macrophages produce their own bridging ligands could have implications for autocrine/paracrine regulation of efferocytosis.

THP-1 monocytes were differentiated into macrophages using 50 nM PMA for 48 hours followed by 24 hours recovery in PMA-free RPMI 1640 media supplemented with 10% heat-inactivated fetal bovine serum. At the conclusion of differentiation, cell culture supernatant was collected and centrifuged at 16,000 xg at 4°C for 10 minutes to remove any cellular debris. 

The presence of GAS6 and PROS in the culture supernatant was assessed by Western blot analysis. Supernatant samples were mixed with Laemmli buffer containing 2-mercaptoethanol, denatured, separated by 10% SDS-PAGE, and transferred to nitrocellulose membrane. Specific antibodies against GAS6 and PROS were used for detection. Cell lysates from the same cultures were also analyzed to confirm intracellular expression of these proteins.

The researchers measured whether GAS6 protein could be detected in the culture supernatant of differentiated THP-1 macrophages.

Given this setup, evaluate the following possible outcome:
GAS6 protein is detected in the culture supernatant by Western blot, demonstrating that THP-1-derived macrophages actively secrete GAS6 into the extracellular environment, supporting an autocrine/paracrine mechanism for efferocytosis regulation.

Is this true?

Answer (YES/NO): NO